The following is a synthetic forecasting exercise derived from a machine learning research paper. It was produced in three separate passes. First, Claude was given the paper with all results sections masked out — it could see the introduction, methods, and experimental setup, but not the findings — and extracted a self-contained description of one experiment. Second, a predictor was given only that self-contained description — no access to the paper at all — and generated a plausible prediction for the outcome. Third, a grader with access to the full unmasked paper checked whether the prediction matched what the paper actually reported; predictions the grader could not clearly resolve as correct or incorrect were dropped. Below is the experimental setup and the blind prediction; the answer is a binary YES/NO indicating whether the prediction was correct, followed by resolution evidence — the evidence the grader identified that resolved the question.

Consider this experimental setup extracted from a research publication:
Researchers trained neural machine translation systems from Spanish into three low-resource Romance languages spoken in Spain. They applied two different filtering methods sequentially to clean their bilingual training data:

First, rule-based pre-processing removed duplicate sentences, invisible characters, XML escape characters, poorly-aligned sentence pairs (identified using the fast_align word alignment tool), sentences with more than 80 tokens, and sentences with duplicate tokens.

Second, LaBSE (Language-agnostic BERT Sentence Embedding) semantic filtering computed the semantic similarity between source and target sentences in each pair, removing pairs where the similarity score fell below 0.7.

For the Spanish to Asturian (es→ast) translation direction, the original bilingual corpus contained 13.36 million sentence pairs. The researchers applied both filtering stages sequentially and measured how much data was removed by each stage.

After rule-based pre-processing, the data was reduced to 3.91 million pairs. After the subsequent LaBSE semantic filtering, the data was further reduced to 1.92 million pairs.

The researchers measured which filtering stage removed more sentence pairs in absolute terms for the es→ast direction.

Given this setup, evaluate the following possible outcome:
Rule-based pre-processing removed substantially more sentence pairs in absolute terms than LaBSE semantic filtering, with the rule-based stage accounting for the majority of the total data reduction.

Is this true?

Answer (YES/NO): YES